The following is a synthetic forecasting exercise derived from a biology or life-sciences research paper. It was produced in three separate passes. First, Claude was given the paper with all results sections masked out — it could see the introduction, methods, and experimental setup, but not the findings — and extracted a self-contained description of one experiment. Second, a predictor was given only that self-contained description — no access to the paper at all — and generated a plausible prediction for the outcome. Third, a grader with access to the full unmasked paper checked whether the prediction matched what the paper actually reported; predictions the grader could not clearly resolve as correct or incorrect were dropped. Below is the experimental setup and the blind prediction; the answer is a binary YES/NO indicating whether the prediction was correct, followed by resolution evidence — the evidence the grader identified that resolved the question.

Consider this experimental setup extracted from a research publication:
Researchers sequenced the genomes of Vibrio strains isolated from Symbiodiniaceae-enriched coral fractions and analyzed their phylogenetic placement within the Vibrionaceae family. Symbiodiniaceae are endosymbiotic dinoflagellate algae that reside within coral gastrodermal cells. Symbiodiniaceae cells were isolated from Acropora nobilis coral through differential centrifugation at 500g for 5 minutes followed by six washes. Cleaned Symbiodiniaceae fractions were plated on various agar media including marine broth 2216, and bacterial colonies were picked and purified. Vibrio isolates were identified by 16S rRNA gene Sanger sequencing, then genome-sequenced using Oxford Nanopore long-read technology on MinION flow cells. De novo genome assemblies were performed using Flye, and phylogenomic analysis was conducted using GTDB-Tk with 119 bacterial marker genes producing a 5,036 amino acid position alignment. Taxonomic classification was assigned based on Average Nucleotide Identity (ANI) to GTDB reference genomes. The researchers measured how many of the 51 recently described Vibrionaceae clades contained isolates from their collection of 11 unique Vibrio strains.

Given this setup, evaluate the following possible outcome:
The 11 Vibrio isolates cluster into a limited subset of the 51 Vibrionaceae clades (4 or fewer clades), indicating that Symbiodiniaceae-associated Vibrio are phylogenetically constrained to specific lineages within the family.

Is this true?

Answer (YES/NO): YES